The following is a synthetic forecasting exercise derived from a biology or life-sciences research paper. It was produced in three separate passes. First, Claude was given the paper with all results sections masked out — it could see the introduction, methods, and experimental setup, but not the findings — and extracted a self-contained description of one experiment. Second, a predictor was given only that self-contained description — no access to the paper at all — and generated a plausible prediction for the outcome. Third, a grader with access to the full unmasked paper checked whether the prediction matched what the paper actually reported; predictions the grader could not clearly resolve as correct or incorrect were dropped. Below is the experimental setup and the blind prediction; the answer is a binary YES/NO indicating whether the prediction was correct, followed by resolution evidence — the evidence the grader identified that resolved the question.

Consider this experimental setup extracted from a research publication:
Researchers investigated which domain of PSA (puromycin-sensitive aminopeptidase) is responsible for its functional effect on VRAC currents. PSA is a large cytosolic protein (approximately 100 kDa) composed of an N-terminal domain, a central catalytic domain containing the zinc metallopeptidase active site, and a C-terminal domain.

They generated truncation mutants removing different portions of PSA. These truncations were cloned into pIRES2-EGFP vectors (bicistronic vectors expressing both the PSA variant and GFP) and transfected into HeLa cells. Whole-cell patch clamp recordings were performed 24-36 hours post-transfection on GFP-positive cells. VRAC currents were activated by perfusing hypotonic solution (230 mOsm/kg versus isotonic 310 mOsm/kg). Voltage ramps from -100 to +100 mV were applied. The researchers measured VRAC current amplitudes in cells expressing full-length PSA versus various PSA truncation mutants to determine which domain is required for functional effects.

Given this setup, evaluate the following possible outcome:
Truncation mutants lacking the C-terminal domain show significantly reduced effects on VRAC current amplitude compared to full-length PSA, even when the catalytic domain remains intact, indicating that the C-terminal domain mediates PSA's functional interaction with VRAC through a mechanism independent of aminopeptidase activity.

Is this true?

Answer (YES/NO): NO